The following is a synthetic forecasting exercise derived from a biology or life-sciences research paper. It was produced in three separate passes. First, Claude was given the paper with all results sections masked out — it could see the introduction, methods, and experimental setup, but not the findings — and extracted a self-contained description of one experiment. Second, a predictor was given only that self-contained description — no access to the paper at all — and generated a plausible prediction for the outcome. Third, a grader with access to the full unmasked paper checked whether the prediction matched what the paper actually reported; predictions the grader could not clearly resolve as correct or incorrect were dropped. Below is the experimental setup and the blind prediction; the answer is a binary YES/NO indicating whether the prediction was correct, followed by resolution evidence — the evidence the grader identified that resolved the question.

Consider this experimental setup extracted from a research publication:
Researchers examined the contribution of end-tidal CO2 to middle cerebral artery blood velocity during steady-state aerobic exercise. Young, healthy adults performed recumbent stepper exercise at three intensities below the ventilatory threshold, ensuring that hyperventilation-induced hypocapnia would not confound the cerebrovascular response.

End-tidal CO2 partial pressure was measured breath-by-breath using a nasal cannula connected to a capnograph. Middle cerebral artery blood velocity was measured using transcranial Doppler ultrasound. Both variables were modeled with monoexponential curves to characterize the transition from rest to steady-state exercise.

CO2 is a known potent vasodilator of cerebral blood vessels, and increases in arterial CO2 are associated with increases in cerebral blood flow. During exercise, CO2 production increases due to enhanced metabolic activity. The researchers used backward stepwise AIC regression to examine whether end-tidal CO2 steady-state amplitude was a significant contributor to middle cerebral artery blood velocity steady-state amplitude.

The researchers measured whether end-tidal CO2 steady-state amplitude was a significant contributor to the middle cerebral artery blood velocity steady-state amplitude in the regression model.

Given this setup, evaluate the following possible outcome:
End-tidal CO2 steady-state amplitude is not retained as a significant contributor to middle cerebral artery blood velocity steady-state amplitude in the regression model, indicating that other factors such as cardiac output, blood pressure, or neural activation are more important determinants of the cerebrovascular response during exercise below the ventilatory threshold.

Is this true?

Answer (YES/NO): NO